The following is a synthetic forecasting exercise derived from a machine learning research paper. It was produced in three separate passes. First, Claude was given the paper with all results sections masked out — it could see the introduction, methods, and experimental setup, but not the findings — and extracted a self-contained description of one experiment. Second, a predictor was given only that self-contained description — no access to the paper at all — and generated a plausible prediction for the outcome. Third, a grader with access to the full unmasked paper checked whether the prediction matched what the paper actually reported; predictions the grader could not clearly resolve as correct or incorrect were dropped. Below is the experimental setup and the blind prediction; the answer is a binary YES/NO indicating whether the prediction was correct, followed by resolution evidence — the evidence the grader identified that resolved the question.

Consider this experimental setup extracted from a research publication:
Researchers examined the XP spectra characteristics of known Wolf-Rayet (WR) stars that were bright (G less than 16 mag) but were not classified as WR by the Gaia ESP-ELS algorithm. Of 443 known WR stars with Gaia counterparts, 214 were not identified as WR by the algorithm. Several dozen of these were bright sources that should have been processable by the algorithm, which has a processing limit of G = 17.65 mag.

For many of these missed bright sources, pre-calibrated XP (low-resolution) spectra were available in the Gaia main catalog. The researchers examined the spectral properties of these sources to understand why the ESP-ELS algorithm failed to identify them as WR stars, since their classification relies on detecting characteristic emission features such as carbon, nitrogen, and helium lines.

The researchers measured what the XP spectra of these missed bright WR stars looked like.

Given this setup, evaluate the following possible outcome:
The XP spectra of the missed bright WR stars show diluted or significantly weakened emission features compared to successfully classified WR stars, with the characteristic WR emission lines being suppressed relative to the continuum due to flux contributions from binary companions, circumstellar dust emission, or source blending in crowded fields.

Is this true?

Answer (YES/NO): NO